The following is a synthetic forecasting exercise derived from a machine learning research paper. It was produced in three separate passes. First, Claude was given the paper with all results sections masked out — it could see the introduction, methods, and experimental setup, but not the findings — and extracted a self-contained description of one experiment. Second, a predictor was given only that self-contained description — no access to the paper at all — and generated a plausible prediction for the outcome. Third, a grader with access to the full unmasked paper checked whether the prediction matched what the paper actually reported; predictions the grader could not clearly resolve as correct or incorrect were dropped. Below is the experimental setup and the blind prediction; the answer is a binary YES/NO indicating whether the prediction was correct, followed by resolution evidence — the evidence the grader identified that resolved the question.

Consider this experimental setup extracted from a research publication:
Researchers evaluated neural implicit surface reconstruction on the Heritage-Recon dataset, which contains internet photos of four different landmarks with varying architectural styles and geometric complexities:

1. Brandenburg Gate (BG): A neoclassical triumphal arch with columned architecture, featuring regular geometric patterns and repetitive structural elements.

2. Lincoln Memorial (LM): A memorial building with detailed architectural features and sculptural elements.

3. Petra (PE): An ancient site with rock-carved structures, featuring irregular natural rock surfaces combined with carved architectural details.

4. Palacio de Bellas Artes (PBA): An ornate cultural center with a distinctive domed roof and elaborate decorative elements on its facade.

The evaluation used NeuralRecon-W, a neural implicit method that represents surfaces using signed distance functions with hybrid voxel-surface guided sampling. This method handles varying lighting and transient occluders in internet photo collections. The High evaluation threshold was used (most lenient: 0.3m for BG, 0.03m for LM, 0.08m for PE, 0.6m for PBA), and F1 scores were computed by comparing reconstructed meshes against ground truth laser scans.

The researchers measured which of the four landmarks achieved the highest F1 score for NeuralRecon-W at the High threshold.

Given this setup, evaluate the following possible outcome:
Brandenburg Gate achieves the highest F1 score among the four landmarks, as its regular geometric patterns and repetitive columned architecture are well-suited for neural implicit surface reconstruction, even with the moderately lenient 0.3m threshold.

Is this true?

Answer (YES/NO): NO